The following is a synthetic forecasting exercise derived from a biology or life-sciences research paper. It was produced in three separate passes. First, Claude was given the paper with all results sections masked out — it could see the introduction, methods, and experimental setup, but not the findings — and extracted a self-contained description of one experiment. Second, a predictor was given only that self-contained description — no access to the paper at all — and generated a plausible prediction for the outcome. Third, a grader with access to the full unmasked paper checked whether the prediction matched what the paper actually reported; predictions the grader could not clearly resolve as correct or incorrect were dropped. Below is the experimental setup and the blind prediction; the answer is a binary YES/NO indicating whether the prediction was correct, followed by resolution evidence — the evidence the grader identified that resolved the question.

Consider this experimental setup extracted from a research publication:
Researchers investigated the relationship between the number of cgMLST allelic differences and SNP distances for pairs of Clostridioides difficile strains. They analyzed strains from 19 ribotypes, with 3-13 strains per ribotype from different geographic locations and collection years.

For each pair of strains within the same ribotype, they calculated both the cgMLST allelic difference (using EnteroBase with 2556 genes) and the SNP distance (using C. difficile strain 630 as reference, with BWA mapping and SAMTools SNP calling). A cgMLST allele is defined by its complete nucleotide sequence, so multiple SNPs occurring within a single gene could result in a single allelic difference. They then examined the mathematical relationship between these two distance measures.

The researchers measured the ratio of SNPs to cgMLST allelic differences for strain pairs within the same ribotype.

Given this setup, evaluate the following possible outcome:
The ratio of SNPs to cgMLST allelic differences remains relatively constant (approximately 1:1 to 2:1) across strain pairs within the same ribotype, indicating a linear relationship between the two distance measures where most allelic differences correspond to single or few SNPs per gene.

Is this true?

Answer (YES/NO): NO